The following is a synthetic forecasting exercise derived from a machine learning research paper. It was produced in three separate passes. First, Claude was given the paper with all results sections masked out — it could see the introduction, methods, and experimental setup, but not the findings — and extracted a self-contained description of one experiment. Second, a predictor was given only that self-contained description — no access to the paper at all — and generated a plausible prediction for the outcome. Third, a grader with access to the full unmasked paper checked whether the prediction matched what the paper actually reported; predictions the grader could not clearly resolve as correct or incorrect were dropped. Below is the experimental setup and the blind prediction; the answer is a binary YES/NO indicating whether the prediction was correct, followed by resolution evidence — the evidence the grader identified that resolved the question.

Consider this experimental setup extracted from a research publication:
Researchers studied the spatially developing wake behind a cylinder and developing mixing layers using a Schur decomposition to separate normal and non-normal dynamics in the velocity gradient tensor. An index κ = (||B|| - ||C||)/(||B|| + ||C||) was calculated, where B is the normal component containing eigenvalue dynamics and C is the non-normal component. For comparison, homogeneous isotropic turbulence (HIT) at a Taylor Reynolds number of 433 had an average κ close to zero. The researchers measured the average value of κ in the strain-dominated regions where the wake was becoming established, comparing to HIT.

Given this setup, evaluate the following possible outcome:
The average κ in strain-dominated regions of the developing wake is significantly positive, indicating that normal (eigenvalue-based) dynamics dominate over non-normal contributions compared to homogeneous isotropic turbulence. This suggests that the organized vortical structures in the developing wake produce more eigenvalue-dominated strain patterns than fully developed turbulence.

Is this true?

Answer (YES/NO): NO